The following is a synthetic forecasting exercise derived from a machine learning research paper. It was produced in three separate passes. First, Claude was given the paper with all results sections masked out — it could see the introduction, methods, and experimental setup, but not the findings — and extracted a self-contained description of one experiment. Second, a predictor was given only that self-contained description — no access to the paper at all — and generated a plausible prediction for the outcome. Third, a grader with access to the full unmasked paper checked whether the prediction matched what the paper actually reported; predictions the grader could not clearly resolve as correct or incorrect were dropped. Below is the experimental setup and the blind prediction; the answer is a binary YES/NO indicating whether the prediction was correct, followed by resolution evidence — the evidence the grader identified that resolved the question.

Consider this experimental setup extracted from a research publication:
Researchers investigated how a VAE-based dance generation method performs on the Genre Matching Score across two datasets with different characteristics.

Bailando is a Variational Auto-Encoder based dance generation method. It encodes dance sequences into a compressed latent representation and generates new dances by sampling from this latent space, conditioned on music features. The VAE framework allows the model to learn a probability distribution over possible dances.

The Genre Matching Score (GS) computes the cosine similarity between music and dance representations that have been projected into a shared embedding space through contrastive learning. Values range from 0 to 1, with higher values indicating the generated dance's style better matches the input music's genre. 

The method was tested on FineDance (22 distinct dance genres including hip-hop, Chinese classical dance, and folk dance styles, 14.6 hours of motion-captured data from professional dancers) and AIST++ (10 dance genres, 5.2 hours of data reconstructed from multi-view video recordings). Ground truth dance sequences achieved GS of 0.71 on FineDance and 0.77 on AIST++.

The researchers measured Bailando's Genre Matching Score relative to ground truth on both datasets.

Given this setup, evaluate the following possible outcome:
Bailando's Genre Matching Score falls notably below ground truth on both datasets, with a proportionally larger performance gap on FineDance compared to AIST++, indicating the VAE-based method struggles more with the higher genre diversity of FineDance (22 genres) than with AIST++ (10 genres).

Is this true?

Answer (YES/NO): NO